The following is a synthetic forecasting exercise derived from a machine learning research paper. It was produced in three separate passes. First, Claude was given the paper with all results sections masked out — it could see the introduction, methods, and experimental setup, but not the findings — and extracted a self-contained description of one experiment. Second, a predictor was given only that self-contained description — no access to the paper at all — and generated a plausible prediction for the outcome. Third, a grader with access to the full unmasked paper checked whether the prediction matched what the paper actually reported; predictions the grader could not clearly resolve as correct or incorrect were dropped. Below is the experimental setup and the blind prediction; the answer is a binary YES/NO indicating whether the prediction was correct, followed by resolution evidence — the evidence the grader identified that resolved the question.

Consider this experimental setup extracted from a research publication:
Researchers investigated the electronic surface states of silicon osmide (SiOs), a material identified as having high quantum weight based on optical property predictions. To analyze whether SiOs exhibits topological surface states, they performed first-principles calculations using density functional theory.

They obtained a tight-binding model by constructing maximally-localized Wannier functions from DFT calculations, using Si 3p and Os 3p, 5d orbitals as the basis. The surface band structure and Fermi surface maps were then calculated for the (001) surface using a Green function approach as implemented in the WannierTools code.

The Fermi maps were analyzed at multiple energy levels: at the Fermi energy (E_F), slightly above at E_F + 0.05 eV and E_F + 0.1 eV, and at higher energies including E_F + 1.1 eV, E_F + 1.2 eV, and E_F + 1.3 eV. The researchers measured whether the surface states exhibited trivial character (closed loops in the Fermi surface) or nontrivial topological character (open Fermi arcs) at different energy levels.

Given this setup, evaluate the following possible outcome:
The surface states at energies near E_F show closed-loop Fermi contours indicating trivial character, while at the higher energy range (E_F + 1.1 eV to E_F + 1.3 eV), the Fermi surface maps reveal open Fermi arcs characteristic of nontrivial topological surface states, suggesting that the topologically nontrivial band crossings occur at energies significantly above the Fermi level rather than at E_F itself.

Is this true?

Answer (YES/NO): YES